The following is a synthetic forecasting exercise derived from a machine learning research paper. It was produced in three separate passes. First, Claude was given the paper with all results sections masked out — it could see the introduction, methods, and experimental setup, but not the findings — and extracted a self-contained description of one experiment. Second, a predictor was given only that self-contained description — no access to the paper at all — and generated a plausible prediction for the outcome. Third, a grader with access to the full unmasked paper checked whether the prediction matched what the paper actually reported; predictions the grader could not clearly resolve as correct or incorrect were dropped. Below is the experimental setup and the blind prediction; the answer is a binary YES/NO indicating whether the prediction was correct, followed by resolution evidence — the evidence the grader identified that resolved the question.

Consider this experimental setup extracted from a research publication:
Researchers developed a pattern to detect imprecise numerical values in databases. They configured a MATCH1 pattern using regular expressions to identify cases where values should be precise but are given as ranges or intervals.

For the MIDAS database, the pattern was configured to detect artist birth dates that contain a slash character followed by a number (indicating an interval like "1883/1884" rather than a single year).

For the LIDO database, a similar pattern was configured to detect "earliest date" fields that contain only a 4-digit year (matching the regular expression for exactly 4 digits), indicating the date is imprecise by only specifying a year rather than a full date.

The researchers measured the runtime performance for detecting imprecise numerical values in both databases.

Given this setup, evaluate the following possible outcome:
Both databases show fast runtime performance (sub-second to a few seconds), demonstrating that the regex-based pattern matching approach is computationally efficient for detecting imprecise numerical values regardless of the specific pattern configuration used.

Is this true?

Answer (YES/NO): YES